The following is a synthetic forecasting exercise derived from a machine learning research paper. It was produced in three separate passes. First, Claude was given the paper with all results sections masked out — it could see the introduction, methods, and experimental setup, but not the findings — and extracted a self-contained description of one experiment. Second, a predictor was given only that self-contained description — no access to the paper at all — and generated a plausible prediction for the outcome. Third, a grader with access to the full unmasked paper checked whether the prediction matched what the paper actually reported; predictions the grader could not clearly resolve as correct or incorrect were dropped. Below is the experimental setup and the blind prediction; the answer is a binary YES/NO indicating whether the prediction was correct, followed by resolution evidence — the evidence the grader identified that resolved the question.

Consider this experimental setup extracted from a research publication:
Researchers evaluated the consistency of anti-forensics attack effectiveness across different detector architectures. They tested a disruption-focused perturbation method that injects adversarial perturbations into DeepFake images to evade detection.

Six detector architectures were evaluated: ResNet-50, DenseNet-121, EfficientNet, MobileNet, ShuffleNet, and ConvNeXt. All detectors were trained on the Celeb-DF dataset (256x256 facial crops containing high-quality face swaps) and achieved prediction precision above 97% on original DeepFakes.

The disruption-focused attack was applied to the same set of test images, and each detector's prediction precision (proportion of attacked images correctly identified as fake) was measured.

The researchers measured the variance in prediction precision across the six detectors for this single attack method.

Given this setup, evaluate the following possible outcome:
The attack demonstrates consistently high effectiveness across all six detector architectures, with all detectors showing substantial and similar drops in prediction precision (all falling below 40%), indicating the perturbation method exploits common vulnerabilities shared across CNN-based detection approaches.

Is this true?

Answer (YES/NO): YES